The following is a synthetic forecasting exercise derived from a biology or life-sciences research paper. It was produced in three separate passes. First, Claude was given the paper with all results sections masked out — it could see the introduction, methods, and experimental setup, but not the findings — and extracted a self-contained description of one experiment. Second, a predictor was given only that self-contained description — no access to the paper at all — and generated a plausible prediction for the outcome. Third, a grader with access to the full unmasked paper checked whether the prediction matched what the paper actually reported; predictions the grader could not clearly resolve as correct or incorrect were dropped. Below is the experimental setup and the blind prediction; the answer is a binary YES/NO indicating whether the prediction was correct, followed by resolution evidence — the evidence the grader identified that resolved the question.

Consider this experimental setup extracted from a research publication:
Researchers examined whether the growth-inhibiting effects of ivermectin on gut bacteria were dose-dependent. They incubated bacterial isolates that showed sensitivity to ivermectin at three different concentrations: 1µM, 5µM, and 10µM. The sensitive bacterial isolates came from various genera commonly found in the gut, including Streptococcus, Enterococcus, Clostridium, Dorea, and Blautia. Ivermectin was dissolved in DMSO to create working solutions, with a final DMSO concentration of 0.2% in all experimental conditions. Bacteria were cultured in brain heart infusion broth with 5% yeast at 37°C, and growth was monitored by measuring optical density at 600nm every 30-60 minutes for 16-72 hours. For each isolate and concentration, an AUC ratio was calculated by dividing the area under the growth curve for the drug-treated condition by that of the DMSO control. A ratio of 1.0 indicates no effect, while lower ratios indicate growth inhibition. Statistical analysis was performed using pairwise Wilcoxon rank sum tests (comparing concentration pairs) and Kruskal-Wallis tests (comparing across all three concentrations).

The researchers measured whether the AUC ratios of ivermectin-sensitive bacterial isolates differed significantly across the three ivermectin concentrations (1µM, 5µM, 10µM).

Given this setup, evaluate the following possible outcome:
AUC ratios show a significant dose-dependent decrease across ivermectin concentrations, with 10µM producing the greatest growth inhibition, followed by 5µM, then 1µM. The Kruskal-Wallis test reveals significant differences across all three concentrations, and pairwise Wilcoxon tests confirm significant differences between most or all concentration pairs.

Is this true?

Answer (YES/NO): YES